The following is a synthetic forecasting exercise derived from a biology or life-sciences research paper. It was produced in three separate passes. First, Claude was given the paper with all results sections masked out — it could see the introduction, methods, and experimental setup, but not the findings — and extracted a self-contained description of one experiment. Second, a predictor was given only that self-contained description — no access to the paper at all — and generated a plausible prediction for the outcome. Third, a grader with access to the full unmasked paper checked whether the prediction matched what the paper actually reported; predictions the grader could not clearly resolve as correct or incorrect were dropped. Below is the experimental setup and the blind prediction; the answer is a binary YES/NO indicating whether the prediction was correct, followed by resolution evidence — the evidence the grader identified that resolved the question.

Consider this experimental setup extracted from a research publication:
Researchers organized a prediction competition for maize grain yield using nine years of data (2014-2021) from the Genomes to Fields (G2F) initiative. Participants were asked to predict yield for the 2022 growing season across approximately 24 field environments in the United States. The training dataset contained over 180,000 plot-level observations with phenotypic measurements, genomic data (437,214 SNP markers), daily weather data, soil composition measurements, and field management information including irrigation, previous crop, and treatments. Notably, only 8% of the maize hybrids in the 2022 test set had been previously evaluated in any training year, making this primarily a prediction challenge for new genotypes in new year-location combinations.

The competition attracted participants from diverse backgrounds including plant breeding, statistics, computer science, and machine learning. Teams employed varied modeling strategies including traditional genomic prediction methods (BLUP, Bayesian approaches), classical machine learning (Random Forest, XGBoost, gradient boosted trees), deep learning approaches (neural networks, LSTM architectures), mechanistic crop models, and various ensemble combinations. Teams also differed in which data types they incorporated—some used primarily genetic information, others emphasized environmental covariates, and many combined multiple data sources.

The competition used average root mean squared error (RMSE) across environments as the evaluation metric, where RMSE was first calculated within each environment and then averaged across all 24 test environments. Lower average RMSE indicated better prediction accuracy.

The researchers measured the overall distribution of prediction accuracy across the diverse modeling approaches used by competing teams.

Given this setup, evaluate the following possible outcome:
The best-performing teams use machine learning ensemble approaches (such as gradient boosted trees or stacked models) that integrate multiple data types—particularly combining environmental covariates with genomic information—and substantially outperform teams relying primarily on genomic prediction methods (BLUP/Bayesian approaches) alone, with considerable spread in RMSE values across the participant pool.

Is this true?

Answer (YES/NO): NO